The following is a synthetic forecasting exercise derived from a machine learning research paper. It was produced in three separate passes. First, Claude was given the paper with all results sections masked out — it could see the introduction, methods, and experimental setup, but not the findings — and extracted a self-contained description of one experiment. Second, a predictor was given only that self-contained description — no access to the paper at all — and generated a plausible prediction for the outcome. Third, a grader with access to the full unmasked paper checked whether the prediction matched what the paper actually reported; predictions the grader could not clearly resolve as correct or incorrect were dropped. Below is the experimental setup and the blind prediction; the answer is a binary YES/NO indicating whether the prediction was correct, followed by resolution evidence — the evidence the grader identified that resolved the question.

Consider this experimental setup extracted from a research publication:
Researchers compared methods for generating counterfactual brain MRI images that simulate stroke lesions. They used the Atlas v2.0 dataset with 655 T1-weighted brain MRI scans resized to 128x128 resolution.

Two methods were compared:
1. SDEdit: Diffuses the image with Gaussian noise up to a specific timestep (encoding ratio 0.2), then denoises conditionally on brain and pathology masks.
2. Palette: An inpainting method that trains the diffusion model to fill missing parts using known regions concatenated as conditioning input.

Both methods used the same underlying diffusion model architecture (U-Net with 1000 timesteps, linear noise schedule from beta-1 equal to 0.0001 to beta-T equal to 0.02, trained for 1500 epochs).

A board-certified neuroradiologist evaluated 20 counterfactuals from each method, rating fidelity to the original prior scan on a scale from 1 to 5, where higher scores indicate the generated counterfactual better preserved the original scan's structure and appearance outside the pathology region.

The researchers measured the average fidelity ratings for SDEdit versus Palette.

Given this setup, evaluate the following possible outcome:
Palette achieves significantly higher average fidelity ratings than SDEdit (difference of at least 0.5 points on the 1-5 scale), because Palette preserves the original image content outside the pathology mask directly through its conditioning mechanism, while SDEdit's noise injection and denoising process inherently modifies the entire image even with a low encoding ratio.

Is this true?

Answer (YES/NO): YES